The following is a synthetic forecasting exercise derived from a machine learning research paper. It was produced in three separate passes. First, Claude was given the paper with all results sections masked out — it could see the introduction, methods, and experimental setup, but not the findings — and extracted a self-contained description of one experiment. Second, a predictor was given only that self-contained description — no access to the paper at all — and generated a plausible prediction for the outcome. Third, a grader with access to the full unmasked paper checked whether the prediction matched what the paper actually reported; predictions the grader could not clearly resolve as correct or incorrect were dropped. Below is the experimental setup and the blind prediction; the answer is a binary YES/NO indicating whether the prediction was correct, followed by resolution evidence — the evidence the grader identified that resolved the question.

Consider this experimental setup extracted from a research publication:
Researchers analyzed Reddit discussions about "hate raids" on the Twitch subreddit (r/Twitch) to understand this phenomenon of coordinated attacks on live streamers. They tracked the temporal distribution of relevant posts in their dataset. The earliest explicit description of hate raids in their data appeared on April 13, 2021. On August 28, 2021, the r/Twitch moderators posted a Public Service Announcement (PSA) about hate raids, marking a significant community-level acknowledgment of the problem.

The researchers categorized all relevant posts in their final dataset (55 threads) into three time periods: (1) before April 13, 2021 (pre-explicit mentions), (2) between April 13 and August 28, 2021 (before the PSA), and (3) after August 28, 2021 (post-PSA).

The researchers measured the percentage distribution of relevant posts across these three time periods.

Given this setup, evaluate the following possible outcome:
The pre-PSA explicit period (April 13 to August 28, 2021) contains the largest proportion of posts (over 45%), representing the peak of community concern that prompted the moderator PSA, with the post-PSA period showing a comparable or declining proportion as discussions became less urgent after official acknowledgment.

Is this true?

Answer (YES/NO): NO